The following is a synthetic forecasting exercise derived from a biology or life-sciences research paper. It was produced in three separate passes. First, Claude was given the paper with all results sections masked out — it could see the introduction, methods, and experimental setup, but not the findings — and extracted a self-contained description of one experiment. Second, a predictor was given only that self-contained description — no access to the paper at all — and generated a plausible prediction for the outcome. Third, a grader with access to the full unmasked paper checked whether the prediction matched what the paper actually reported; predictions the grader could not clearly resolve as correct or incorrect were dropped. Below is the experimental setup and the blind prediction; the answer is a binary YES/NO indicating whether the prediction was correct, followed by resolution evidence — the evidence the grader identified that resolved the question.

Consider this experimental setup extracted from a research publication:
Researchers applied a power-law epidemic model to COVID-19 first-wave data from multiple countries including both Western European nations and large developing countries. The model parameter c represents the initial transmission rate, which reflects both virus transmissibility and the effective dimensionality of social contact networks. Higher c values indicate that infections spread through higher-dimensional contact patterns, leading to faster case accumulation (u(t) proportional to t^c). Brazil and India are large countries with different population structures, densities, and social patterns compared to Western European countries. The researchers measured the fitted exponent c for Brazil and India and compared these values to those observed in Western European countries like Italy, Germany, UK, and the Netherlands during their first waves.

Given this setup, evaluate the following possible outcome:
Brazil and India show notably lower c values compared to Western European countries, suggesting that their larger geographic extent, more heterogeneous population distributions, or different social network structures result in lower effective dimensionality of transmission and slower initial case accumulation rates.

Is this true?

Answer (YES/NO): NO